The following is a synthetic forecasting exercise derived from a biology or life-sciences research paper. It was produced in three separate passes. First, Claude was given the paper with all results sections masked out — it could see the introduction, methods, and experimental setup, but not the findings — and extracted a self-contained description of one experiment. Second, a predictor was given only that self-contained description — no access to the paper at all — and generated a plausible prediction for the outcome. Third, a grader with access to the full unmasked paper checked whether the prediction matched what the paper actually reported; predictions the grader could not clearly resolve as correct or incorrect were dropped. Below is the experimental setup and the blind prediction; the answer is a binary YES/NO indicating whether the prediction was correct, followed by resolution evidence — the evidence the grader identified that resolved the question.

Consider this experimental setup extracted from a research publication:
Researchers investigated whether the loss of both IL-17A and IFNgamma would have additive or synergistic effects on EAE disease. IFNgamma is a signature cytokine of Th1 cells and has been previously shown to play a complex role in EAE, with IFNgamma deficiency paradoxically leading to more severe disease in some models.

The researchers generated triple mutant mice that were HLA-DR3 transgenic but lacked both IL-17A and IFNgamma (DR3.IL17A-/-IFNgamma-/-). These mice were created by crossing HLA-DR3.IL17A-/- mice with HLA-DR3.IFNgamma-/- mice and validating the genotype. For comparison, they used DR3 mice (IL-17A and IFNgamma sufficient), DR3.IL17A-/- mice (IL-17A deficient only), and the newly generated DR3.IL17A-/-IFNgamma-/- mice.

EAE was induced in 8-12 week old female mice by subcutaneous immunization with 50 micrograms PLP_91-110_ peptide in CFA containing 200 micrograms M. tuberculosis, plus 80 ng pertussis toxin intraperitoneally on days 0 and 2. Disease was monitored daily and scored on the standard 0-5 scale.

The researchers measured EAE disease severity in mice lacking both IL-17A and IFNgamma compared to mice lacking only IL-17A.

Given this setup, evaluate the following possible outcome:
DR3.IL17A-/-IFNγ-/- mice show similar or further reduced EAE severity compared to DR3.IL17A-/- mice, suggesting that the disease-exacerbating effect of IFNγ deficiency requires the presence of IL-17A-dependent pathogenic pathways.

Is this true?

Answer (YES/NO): NO